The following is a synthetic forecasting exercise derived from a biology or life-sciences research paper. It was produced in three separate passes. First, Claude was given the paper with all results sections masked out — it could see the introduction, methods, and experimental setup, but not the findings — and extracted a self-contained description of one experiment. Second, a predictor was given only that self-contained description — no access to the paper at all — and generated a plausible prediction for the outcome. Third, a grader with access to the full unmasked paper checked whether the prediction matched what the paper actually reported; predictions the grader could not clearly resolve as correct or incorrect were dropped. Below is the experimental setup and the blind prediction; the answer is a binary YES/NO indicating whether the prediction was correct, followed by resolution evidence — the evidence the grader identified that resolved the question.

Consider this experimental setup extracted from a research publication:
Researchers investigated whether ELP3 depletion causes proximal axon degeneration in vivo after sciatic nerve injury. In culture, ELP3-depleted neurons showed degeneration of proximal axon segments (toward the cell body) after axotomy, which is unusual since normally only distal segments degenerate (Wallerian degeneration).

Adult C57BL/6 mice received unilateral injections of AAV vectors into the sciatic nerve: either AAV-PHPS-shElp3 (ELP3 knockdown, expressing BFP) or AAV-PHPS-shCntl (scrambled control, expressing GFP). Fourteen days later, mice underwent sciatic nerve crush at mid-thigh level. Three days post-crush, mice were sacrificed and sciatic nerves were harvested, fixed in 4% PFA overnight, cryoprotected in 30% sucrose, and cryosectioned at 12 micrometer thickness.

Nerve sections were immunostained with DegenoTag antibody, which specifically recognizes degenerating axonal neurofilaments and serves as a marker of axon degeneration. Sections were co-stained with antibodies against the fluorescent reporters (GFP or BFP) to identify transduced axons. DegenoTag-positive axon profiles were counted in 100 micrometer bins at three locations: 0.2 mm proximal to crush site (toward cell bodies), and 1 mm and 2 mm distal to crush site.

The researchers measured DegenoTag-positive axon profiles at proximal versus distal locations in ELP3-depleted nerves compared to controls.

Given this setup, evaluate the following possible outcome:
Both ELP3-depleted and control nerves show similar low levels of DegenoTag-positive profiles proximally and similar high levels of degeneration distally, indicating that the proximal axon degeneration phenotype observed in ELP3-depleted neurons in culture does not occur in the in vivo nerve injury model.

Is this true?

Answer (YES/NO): NO